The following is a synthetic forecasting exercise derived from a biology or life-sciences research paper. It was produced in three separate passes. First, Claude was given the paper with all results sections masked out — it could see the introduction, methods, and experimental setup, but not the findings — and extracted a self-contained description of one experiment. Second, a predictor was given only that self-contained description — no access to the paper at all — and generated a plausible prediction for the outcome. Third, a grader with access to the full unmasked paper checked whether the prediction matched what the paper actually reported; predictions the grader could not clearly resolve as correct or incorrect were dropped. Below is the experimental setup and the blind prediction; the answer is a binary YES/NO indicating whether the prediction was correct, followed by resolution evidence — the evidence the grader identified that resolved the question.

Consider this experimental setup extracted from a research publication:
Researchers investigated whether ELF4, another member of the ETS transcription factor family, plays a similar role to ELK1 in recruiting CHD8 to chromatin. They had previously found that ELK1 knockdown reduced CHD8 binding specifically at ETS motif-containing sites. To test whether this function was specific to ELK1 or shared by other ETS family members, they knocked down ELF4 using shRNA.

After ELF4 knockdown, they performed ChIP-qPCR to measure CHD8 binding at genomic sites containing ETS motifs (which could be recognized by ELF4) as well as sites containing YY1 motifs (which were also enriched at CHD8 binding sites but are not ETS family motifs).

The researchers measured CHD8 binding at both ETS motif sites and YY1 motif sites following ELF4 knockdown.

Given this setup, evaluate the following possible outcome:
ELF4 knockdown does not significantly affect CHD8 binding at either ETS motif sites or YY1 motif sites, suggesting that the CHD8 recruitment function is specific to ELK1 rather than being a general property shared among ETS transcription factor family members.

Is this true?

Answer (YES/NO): YES